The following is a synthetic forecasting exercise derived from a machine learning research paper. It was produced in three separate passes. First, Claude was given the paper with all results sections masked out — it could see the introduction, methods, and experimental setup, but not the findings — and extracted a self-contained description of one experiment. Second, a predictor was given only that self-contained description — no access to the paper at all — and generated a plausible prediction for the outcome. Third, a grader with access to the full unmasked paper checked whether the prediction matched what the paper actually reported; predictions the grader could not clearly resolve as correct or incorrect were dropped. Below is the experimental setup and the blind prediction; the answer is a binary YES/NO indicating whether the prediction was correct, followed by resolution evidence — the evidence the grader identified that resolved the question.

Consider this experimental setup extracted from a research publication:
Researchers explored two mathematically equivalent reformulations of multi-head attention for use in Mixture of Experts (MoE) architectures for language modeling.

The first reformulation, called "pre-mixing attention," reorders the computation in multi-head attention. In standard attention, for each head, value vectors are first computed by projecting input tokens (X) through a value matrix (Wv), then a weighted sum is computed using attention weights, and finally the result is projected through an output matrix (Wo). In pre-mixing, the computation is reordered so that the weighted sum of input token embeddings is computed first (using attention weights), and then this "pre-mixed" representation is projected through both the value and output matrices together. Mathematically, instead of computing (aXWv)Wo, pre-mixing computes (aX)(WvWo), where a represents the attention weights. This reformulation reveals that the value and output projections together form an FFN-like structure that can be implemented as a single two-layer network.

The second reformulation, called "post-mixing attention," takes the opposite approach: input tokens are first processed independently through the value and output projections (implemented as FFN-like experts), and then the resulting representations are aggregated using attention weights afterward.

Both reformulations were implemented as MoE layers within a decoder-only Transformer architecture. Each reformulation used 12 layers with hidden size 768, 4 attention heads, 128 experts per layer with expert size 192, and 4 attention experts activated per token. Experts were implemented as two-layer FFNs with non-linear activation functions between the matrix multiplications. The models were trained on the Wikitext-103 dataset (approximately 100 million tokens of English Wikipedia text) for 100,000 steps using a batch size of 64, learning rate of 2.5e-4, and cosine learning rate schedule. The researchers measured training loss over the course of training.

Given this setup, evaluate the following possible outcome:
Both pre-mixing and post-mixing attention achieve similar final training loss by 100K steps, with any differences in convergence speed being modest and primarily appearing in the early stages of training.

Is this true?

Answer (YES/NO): NO